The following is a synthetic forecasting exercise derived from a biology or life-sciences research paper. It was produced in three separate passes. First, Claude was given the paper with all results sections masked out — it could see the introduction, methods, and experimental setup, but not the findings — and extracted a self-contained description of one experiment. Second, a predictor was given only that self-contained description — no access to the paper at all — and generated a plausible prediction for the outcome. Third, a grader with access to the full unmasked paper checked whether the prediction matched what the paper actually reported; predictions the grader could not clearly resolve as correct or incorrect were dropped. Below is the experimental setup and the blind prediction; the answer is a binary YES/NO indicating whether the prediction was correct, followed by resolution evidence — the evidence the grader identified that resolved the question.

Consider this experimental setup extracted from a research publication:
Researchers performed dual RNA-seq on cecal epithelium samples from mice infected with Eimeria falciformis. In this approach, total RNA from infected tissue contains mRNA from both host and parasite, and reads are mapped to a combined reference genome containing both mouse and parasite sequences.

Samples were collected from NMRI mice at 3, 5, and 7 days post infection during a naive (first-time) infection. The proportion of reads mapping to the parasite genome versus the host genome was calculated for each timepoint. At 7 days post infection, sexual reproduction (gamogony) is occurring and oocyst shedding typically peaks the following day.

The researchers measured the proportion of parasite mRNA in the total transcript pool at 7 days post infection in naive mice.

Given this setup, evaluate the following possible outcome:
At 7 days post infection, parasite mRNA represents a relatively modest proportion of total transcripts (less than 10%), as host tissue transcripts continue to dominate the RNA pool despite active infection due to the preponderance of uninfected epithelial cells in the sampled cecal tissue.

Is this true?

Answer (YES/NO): NO